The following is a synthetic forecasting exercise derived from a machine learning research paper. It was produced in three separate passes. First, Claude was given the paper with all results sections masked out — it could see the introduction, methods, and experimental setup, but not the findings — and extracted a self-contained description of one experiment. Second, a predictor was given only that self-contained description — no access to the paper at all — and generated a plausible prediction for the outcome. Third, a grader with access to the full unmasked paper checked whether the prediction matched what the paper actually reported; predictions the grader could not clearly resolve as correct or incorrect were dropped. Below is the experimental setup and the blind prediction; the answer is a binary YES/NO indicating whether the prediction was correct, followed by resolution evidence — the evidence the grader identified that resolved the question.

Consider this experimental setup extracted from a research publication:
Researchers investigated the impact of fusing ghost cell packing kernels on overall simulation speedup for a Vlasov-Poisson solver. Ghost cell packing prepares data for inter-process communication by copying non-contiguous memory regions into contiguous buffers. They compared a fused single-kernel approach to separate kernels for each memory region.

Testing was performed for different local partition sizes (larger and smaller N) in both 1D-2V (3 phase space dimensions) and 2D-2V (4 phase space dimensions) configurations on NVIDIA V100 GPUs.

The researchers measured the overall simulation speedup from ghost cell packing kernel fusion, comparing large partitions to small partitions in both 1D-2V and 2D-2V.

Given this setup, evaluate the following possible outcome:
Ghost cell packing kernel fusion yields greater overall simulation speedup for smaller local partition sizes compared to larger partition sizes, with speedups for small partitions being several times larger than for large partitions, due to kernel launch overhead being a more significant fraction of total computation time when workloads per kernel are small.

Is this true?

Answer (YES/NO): NO